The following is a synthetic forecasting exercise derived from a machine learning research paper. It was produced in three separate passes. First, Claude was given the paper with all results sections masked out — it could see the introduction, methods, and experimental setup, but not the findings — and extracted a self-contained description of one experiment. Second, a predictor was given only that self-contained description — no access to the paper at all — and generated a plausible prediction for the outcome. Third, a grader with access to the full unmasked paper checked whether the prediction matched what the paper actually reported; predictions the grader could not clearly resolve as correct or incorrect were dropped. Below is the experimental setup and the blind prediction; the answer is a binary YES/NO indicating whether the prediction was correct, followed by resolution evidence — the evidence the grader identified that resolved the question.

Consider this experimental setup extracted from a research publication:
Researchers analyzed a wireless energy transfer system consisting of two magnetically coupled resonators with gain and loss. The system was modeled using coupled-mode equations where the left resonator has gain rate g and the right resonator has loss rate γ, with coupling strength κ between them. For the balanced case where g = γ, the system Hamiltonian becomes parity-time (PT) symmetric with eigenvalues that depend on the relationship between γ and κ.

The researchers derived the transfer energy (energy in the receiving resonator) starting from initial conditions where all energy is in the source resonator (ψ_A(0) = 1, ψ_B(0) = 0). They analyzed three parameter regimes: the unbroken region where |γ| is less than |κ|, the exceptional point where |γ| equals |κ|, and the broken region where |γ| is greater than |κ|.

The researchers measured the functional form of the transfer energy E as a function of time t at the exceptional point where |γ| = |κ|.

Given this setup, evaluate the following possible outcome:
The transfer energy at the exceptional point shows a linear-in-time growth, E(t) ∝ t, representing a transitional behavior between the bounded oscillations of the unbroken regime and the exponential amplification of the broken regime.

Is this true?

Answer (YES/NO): NO